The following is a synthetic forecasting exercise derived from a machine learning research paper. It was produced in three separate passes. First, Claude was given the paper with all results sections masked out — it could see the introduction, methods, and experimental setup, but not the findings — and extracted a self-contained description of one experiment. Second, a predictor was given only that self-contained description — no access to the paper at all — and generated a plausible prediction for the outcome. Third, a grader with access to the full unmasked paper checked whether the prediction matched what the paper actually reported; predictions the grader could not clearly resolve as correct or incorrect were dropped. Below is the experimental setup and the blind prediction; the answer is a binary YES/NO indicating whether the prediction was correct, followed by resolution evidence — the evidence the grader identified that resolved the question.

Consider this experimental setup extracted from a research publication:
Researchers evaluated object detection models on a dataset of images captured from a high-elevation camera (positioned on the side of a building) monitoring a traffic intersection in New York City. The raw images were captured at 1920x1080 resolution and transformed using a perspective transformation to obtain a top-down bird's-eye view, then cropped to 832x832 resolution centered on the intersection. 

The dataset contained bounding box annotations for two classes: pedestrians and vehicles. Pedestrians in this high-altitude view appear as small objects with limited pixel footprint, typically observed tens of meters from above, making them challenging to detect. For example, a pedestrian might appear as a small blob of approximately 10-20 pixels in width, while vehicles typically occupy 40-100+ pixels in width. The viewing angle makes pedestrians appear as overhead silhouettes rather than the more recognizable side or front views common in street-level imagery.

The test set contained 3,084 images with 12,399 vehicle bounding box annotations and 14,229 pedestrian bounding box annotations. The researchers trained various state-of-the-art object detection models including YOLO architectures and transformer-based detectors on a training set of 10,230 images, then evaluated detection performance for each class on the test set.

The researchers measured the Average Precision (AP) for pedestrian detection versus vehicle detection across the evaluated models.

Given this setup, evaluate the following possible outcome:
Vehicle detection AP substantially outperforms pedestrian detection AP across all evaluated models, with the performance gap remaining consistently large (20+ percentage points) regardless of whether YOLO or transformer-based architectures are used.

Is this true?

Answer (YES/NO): NO